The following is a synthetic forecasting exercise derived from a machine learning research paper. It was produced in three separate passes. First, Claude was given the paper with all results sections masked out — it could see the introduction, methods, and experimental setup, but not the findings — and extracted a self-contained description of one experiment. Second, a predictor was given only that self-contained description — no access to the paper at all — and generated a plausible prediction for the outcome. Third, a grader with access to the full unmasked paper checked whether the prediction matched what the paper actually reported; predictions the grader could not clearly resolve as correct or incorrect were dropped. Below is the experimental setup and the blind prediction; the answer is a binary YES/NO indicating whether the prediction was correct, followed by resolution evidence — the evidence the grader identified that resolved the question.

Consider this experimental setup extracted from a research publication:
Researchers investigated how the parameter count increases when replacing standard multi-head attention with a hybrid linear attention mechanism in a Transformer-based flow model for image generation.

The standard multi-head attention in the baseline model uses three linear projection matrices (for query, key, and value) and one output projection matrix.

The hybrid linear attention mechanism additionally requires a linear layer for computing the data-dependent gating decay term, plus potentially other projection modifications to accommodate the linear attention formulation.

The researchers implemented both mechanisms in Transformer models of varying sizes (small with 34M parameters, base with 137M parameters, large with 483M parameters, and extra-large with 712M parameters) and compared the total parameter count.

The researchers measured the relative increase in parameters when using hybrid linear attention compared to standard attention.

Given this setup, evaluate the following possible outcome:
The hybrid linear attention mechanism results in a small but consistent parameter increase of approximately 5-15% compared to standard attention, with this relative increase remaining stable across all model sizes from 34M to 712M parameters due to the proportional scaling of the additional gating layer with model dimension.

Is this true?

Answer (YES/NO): YES